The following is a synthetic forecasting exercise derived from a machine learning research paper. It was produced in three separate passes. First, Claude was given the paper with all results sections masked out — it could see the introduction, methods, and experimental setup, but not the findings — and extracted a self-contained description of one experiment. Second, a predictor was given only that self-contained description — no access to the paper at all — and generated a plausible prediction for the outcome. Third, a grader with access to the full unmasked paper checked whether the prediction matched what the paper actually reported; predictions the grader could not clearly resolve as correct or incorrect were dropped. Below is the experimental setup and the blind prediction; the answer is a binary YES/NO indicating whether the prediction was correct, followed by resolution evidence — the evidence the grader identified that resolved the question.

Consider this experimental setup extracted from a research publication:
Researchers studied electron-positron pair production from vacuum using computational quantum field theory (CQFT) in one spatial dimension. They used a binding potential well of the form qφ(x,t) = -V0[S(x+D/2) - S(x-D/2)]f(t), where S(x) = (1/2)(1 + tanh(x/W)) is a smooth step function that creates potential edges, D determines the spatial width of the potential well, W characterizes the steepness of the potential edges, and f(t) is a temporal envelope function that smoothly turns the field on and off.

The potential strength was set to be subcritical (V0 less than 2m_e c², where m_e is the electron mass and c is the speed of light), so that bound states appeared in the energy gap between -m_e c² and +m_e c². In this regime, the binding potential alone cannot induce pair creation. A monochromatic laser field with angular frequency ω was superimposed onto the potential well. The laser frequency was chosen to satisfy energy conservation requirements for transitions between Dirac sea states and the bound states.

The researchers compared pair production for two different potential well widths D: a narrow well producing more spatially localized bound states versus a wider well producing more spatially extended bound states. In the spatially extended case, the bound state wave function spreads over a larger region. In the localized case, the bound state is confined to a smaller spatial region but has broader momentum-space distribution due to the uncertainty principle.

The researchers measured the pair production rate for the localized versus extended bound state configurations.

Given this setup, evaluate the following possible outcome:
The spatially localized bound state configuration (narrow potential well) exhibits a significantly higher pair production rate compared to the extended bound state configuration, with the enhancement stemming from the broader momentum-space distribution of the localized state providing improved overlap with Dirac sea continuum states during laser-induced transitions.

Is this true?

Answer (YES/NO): YES